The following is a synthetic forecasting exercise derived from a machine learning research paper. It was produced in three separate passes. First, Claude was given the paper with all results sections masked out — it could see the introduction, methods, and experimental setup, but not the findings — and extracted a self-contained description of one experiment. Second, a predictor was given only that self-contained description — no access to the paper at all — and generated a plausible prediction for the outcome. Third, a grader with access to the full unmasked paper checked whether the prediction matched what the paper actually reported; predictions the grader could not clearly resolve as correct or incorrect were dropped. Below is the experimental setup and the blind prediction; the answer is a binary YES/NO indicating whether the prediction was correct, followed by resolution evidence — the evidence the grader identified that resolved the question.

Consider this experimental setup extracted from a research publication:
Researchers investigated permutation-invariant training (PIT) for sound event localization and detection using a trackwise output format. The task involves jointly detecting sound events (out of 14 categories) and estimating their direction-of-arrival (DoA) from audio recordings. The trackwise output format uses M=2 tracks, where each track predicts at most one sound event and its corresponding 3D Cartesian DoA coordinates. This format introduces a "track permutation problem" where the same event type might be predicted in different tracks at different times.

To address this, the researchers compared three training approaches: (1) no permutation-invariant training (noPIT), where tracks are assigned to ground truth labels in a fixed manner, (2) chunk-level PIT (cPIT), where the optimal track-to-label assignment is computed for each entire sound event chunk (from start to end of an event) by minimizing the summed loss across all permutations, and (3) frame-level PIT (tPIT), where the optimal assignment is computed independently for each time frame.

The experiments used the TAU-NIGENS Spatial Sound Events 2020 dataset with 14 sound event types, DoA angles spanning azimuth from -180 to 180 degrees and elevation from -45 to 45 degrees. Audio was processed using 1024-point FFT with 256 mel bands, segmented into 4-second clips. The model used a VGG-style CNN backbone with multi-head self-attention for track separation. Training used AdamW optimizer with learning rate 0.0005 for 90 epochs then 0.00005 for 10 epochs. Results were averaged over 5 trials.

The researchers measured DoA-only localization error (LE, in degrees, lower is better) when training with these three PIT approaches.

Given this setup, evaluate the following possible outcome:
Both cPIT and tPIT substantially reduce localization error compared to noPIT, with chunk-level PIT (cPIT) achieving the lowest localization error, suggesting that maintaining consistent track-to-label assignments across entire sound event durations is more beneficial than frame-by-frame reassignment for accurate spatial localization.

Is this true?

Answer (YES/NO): NO